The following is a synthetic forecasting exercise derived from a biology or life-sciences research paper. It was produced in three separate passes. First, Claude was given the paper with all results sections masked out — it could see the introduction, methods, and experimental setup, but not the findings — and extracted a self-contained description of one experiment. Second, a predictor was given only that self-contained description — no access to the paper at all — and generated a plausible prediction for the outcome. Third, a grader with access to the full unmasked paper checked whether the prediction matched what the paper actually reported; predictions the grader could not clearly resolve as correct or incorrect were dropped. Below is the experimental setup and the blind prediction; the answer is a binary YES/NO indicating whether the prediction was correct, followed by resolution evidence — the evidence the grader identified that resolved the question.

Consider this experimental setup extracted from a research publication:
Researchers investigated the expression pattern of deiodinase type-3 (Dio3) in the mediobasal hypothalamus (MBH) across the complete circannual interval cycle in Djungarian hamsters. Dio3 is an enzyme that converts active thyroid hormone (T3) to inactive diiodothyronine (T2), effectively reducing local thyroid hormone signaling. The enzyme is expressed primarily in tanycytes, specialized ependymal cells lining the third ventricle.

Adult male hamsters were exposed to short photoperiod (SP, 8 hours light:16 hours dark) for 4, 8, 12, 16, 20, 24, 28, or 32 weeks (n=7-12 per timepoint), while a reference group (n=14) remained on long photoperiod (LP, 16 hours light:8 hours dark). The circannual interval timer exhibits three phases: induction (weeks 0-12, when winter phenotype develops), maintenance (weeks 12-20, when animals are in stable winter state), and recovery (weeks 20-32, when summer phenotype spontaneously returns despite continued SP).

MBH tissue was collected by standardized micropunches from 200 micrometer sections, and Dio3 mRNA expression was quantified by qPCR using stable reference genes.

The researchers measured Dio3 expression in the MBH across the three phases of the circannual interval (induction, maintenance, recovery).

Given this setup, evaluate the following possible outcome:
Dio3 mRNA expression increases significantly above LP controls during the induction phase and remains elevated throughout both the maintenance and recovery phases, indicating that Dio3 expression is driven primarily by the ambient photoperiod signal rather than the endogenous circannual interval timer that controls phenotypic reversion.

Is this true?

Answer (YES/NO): NO